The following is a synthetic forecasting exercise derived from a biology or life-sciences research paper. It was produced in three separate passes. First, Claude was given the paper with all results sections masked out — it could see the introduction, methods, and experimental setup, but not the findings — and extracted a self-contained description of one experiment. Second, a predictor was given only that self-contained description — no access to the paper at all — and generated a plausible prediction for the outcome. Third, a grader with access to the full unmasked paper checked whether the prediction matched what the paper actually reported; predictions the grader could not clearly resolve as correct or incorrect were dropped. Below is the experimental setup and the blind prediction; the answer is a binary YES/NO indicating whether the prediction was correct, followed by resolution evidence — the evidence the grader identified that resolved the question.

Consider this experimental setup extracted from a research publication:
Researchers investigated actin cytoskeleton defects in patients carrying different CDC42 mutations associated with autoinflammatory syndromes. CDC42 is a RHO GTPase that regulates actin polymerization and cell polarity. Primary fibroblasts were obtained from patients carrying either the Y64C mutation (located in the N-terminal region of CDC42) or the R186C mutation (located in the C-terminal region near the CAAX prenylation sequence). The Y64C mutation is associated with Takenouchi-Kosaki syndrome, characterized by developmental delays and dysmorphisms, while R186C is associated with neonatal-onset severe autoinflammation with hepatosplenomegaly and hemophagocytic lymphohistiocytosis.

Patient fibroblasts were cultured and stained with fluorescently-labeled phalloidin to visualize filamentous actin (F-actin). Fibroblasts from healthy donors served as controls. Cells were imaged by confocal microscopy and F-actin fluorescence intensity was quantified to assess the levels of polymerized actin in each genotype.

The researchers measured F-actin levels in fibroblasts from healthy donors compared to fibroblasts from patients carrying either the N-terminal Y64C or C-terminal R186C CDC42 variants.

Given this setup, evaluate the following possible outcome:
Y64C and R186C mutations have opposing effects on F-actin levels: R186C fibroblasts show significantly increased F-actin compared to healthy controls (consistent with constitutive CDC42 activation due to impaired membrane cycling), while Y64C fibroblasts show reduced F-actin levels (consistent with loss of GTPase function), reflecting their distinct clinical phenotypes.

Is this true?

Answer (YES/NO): NO